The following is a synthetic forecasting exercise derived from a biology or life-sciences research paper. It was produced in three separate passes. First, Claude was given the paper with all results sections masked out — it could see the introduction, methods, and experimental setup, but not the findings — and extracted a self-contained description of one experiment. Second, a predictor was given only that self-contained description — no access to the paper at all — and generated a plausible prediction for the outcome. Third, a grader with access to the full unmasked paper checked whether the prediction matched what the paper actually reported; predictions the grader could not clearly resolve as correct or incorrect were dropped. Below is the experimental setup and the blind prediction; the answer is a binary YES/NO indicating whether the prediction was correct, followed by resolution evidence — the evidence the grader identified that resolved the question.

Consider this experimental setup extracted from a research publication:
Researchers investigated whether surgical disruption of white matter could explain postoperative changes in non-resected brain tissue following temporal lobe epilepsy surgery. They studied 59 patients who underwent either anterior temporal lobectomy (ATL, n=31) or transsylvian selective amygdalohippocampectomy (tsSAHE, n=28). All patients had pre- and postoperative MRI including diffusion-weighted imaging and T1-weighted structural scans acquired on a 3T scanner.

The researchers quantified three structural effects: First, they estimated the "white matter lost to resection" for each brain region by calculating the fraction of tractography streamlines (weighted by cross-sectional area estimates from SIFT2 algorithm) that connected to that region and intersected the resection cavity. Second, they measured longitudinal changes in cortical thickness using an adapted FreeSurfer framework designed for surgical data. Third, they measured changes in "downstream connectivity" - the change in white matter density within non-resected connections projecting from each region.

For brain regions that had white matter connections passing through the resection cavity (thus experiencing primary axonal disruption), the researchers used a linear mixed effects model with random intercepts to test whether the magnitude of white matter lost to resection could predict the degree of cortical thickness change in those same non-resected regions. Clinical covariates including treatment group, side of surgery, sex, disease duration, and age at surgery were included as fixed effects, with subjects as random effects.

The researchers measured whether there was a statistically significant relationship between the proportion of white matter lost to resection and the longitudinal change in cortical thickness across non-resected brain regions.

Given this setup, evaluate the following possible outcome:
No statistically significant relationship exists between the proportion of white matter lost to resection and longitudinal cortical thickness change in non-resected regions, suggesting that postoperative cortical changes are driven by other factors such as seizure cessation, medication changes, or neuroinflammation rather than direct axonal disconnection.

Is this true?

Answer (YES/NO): NO